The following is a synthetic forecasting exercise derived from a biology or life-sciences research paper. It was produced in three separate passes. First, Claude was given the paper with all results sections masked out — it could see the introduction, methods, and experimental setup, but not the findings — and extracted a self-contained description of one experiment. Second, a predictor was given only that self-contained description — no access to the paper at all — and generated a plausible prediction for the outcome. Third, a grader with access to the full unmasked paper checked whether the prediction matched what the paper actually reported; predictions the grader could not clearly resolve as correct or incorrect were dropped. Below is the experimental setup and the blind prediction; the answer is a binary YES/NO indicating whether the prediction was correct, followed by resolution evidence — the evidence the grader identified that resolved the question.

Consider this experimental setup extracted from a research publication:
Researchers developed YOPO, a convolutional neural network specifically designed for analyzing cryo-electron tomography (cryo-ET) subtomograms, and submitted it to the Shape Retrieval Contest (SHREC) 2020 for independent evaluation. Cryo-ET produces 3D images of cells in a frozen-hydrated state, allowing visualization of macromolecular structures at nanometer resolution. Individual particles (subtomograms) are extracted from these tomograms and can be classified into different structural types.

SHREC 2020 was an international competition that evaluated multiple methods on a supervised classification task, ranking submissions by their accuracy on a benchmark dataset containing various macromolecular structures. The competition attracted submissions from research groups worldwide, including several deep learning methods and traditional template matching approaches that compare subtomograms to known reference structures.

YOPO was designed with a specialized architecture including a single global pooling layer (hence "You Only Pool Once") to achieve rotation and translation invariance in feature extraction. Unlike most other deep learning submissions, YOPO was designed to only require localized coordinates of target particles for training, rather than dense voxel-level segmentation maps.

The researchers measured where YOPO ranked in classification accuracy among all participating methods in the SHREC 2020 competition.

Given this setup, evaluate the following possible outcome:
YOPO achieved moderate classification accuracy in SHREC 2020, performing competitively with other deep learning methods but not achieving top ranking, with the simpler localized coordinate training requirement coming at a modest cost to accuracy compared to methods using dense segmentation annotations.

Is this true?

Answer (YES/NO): NO